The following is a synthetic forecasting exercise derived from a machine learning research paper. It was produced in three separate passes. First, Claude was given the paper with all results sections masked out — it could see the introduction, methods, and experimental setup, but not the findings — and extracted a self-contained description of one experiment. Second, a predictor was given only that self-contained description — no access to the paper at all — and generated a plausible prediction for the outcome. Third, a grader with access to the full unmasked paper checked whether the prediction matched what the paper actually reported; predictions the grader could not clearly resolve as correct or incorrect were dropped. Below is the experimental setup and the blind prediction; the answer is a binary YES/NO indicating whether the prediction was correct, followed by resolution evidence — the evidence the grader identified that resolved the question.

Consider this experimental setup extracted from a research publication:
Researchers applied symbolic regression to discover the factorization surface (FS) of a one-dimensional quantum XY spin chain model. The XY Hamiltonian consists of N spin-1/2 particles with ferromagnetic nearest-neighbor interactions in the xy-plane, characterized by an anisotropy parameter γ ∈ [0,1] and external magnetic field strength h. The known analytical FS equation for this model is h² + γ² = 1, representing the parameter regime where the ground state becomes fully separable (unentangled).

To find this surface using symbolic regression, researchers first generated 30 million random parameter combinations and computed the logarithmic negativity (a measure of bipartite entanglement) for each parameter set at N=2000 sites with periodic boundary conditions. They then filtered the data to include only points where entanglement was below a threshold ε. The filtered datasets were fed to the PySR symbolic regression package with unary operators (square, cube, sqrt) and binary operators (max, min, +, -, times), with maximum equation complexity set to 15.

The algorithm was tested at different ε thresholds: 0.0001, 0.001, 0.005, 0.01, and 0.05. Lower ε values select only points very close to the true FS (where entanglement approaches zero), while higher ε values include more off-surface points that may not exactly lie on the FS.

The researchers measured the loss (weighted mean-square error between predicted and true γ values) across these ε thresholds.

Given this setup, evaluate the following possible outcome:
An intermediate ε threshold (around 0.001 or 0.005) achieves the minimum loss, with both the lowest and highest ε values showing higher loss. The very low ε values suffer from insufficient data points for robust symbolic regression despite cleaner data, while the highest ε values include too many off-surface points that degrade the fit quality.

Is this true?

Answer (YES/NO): NO